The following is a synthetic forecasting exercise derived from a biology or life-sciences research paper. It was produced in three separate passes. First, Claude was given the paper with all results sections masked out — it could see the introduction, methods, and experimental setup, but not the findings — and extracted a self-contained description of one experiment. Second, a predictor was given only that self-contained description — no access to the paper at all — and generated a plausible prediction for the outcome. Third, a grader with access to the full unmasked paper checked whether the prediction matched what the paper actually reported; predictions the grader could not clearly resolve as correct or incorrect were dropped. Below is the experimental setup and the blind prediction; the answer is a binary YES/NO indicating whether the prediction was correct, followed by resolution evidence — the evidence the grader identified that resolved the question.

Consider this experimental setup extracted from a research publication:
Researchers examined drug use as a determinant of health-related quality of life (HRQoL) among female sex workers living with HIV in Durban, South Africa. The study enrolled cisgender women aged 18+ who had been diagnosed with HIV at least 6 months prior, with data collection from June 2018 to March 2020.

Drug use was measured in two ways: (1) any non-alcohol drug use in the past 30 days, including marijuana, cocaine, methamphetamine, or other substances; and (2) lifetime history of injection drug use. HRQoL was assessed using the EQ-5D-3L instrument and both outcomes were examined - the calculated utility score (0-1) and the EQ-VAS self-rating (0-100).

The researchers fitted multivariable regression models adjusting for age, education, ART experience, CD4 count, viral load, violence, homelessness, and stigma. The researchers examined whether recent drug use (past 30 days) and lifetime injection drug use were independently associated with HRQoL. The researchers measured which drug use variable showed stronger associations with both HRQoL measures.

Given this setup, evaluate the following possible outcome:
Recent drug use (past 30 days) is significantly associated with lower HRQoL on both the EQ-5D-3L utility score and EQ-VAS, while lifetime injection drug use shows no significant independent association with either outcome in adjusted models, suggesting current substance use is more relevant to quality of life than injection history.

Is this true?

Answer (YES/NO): NO